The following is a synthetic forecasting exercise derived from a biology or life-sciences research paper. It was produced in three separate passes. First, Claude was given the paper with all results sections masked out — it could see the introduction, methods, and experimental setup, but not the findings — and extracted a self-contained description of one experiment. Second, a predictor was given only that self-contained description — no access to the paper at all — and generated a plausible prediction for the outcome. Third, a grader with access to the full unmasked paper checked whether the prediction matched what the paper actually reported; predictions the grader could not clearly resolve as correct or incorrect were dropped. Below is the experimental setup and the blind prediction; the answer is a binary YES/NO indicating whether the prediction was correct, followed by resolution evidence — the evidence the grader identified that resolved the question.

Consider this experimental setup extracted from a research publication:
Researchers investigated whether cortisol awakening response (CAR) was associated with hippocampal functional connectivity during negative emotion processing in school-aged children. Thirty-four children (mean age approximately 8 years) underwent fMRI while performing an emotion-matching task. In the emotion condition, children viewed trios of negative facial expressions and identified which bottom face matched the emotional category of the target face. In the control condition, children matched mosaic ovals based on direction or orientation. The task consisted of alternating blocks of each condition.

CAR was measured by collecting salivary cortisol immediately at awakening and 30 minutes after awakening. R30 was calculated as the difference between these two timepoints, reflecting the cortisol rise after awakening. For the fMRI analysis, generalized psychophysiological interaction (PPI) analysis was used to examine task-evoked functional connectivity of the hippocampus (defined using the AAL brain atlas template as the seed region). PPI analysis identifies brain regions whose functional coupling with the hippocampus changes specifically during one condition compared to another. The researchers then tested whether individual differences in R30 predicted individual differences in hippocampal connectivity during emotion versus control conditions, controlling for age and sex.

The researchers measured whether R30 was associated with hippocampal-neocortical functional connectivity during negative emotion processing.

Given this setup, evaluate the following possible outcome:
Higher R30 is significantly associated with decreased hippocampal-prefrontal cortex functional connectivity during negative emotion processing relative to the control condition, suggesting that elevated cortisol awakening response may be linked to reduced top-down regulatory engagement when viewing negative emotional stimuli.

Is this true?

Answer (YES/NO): NO